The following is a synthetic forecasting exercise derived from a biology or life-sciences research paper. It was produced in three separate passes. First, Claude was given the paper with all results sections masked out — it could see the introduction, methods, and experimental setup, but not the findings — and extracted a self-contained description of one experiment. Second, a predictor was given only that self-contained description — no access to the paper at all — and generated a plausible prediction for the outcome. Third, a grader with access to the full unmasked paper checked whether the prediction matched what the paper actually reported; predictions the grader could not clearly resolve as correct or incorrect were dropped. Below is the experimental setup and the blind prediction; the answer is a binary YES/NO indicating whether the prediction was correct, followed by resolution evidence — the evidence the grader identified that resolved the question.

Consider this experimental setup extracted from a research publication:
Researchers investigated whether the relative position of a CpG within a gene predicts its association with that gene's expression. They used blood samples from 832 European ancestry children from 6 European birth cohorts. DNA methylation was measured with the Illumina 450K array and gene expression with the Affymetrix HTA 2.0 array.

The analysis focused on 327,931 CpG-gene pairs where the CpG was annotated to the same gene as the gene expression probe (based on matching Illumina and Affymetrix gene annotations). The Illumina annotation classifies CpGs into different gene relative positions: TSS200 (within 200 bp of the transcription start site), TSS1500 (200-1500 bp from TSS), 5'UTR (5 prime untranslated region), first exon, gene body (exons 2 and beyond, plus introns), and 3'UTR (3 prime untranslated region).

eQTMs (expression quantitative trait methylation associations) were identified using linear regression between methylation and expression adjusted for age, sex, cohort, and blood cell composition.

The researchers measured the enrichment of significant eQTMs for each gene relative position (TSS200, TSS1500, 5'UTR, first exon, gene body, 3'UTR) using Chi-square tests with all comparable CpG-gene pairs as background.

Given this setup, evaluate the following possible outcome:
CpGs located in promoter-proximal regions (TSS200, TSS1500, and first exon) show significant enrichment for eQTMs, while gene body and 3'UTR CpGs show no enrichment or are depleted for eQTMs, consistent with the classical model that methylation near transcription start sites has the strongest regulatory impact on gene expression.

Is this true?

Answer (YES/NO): NO